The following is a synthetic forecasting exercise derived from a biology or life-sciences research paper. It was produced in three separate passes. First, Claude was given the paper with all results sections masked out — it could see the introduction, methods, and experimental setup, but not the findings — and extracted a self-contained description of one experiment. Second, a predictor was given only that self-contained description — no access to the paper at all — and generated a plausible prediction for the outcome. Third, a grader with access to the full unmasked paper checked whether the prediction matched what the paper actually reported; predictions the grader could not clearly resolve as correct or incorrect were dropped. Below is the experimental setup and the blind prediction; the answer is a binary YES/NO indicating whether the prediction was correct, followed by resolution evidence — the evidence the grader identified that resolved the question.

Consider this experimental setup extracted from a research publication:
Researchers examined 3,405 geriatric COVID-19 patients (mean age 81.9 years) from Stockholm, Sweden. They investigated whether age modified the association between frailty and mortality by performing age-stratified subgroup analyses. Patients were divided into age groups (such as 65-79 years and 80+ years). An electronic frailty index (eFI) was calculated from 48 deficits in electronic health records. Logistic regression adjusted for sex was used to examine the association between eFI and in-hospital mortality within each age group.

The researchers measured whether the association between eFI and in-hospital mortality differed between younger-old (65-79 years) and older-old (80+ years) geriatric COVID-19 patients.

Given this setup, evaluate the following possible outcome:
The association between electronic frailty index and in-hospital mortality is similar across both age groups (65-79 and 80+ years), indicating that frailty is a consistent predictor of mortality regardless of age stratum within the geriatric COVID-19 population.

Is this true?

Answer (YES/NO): NO